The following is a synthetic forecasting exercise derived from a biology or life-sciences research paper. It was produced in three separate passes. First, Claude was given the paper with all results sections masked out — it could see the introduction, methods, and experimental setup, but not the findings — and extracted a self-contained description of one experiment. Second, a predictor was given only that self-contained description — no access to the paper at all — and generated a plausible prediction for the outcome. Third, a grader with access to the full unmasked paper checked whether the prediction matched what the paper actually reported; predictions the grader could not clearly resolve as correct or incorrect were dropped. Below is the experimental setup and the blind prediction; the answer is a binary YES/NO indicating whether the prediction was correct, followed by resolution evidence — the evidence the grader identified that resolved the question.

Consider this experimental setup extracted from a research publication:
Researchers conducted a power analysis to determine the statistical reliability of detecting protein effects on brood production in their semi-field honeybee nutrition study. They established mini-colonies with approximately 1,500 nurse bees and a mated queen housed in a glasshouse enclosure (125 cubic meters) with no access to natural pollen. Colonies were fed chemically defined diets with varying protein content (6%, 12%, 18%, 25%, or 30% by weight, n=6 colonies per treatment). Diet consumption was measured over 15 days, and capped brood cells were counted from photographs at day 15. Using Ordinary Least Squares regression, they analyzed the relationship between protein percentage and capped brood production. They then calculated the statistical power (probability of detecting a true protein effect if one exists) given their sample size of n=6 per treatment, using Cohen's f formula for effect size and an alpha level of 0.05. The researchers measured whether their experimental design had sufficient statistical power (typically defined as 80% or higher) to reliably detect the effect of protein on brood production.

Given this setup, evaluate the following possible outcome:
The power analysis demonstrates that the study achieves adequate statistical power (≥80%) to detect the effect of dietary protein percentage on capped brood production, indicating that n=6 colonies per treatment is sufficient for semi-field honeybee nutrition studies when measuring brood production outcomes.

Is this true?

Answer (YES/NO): YES